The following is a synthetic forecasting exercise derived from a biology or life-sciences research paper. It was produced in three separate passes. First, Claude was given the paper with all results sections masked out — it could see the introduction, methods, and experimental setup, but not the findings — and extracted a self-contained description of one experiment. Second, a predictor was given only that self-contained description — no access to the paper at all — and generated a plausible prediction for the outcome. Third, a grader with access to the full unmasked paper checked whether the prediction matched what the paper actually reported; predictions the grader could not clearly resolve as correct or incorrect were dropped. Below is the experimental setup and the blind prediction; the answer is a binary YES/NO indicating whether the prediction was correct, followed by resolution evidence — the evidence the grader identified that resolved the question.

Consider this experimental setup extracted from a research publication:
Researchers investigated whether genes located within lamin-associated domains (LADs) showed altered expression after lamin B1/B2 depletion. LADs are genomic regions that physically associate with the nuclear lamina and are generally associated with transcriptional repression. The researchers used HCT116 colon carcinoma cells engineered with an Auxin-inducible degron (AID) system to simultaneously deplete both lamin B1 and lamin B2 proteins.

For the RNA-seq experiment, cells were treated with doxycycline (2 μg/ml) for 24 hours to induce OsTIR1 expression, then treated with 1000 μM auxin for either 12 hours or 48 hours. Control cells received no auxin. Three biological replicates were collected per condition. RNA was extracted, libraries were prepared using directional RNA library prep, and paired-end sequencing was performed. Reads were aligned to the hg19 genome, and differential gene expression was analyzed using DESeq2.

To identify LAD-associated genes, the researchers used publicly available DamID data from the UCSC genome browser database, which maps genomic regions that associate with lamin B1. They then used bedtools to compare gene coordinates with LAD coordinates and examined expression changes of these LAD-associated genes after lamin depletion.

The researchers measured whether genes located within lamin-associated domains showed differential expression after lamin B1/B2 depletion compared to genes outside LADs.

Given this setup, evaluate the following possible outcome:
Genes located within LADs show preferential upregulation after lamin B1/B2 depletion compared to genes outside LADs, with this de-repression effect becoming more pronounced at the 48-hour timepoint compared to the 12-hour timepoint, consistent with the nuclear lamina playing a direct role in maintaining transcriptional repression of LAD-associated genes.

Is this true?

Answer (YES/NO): NO